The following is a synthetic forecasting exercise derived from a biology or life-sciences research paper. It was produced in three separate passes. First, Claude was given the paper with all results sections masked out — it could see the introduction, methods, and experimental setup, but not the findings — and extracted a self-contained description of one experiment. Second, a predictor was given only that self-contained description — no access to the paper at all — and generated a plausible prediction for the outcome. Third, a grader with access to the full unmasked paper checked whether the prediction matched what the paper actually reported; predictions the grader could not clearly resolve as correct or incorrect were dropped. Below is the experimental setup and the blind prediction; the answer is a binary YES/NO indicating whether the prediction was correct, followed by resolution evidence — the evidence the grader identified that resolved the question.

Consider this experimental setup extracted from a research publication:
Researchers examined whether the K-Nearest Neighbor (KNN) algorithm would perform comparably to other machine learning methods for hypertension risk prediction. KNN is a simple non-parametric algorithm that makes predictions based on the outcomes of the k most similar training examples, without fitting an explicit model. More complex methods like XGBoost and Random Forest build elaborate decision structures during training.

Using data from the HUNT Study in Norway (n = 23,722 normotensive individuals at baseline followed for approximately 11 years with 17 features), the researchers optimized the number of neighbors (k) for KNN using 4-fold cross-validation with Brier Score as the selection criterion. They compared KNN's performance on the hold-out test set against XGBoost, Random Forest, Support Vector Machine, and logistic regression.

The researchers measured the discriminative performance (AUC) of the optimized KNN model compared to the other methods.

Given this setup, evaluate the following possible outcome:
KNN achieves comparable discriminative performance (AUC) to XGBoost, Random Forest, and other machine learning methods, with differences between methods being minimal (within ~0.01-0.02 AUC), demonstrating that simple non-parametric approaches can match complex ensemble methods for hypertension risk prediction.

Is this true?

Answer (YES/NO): NO